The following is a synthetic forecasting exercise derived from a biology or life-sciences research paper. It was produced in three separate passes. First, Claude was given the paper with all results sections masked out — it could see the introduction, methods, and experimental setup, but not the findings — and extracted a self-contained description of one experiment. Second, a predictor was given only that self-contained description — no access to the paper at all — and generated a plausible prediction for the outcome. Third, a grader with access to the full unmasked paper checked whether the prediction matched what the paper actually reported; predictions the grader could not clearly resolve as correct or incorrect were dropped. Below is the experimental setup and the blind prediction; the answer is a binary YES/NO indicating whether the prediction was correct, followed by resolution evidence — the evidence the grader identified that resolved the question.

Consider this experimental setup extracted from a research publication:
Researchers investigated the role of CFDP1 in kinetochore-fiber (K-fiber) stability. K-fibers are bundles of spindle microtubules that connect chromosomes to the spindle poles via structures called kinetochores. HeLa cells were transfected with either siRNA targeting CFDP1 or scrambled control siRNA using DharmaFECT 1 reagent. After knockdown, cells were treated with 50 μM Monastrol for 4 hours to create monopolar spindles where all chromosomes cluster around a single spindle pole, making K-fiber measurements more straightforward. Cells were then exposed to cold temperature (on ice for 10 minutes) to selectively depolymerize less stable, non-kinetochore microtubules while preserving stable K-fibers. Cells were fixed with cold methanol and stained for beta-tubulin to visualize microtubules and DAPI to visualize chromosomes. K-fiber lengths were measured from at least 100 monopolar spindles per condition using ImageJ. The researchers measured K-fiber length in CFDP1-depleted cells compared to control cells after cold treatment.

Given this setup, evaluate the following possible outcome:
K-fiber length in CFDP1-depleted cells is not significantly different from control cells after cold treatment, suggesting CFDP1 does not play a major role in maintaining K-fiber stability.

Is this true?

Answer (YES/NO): NO